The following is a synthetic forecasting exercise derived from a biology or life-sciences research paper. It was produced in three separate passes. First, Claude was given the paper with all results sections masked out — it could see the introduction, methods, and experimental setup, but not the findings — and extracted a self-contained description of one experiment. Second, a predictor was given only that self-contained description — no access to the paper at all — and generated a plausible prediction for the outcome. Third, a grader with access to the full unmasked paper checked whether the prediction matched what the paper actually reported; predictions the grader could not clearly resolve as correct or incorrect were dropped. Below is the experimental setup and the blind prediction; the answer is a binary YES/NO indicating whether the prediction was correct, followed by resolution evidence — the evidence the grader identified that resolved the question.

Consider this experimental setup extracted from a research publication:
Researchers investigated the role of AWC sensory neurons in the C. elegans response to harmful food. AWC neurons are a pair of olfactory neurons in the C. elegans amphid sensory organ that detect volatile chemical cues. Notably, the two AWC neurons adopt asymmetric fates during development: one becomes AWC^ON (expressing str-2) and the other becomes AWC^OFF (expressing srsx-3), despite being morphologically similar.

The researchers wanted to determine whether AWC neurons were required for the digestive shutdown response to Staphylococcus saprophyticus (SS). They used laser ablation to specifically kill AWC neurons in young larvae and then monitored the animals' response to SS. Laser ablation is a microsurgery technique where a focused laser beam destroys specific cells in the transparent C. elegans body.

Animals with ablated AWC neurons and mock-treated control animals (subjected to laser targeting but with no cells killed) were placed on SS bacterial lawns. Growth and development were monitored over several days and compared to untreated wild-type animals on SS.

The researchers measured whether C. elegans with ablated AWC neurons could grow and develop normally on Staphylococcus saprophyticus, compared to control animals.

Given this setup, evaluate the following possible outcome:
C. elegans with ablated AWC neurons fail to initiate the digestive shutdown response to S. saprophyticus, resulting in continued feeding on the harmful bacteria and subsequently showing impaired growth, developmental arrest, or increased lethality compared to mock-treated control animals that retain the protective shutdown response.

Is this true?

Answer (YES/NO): NO